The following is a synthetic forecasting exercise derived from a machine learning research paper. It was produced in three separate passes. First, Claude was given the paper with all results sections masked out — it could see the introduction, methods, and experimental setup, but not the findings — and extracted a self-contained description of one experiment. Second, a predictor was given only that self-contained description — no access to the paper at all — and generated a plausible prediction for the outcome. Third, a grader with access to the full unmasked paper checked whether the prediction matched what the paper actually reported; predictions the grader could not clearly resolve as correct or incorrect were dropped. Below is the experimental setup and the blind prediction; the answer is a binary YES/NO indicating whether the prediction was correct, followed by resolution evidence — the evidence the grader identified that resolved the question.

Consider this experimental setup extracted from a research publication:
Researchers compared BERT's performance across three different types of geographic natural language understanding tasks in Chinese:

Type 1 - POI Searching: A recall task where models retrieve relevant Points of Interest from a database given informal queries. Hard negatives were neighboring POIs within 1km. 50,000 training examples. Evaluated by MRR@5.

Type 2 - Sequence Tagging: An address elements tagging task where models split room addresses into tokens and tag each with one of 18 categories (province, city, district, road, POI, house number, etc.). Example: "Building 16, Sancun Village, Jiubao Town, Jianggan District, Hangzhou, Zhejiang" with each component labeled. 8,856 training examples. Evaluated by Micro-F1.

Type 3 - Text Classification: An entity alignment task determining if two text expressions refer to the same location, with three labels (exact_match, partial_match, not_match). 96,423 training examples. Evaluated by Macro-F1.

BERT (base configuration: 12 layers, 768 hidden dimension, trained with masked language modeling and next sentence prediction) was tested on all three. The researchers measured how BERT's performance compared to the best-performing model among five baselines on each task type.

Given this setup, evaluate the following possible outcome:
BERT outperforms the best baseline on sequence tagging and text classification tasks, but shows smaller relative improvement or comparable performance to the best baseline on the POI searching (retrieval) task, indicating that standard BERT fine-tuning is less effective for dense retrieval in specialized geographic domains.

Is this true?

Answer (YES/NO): NO